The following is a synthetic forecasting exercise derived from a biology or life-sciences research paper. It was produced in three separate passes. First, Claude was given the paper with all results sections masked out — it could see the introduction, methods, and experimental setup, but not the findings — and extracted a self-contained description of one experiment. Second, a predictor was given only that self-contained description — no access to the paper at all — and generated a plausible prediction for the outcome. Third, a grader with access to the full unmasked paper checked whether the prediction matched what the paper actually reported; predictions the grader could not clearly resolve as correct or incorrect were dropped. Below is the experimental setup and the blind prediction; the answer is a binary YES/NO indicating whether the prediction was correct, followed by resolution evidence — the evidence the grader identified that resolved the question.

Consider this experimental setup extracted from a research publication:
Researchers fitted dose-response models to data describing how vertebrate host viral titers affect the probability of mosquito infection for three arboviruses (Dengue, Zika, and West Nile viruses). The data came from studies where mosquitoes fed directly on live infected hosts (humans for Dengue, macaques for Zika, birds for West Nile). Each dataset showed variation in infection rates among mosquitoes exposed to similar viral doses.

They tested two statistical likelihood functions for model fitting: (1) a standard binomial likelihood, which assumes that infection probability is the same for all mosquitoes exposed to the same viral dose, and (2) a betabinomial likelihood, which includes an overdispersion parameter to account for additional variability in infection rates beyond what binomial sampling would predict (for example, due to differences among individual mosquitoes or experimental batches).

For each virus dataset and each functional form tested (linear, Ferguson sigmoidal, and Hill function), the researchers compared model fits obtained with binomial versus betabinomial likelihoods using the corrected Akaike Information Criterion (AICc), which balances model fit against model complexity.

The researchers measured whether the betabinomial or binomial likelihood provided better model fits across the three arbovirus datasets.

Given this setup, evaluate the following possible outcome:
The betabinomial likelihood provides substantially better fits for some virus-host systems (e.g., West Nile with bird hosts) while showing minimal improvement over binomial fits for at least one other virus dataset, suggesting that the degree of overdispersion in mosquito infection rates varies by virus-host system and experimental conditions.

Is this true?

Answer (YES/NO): NO